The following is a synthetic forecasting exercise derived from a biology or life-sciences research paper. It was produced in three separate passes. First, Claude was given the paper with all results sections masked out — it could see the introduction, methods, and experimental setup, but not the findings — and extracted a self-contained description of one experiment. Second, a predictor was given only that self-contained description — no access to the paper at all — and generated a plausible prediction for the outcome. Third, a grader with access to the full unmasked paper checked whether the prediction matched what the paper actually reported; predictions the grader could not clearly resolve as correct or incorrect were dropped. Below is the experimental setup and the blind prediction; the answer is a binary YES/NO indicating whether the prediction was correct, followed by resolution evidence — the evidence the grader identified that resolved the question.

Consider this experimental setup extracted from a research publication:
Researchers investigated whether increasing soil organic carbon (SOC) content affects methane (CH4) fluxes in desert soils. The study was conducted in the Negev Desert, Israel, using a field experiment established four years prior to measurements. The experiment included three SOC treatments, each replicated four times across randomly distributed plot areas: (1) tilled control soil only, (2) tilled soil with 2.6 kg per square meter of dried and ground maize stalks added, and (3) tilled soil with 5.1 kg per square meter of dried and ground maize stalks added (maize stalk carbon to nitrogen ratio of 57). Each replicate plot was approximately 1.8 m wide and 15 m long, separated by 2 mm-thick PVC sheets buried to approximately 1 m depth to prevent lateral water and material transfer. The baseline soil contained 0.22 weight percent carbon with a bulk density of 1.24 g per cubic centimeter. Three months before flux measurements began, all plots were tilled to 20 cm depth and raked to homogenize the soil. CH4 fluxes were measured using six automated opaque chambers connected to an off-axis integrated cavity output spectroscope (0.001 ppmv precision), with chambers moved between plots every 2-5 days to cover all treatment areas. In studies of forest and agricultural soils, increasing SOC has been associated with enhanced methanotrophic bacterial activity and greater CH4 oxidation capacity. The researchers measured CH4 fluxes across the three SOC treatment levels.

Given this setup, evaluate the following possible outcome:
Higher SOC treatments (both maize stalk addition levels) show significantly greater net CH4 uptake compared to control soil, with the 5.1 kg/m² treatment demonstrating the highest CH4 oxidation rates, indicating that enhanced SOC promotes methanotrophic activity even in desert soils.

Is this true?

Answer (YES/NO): NO